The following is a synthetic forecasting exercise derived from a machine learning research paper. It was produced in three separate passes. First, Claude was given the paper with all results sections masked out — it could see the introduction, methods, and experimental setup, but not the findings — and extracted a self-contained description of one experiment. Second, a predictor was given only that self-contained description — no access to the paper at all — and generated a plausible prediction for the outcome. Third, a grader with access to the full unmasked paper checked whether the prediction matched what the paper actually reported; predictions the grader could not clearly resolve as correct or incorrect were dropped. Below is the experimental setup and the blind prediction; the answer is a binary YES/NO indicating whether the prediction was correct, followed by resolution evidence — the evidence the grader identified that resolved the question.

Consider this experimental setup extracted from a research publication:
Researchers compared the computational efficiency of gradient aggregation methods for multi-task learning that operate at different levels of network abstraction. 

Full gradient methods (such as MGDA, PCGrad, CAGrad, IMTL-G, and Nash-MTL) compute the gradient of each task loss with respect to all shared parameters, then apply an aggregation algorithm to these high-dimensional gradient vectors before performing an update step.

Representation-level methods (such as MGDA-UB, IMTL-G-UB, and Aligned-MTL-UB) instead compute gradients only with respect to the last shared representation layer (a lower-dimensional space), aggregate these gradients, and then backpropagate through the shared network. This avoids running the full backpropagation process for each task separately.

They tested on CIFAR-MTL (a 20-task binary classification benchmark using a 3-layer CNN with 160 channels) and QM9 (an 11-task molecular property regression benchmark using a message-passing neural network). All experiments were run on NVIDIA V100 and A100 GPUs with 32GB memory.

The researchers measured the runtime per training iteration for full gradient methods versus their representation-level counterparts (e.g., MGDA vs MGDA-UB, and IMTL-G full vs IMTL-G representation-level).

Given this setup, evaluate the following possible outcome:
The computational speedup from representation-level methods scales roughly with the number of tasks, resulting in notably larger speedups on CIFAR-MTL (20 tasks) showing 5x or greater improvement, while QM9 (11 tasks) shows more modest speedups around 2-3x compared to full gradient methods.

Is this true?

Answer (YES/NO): NO